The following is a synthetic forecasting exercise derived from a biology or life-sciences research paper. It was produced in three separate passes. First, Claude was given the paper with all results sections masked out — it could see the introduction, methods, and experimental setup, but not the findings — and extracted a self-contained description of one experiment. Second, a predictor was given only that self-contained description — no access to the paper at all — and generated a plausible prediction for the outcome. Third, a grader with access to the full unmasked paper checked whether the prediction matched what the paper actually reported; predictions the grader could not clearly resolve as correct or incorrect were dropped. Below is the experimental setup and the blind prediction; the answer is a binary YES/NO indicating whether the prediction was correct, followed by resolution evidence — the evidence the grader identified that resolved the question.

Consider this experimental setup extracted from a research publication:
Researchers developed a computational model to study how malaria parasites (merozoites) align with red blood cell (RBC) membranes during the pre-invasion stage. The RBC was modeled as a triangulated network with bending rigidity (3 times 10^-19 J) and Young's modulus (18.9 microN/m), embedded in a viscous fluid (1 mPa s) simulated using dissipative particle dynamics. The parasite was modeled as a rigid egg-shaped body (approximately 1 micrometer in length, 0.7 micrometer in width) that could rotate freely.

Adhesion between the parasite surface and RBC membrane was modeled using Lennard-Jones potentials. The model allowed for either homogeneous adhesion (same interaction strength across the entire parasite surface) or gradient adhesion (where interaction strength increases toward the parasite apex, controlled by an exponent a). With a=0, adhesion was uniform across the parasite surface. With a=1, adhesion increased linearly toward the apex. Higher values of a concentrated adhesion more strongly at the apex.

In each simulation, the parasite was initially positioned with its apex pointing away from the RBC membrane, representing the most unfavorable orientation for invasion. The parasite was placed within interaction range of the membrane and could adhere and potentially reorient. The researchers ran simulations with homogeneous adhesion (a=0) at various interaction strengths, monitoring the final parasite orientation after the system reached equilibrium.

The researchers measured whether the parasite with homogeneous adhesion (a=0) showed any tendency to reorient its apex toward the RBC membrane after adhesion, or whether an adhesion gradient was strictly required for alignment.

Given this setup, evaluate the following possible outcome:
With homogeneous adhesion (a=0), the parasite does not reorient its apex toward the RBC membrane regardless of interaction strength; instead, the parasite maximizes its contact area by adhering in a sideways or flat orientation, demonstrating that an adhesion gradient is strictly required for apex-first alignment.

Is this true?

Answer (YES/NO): NO